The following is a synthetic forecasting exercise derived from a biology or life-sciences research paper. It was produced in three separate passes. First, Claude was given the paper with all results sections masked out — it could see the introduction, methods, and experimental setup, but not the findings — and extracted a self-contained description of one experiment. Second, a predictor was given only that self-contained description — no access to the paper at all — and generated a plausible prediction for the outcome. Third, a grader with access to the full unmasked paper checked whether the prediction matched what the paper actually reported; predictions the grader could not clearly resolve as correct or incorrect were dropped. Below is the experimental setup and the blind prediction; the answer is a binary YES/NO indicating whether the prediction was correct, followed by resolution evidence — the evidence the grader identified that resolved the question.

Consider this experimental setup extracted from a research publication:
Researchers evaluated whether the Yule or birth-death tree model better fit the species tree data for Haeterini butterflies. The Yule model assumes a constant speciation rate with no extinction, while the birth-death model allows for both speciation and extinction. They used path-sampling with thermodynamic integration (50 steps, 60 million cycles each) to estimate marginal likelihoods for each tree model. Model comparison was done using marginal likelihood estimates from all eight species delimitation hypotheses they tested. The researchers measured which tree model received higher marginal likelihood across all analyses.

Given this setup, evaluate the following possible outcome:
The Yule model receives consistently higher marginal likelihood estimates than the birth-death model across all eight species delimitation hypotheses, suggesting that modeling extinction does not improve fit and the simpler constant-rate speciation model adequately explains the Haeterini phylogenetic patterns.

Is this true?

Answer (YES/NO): YES